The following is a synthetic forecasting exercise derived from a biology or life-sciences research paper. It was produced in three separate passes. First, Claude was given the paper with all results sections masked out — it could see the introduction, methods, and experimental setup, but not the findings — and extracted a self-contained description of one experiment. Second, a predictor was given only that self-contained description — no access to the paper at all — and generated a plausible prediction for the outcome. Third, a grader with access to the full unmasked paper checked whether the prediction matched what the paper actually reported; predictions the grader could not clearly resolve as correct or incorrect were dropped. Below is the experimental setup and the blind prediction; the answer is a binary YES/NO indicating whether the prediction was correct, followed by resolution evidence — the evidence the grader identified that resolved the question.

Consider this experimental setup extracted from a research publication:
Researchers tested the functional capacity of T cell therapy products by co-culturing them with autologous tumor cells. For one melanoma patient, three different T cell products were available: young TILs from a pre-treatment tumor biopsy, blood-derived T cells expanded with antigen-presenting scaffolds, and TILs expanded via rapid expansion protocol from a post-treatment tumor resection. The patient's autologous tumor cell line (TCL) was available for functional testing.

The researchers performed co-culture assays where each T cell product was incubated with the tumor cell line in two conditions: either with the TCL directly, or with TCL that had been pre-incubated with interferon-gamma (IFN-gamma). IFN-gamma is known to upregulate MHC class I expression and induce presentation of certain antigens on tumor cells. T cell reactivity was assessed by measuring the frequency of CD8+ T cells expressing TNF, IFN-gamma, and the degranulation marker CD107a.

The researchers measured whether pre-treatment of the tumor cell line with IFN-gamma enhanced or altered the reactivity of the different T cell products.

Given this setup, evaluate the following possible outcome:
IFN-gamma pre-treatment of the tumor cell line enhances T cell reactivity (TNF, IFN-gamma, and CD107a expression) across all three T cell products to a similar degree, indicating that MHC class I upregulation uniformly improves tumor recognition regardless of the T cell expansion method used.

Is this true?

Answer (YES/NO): NO